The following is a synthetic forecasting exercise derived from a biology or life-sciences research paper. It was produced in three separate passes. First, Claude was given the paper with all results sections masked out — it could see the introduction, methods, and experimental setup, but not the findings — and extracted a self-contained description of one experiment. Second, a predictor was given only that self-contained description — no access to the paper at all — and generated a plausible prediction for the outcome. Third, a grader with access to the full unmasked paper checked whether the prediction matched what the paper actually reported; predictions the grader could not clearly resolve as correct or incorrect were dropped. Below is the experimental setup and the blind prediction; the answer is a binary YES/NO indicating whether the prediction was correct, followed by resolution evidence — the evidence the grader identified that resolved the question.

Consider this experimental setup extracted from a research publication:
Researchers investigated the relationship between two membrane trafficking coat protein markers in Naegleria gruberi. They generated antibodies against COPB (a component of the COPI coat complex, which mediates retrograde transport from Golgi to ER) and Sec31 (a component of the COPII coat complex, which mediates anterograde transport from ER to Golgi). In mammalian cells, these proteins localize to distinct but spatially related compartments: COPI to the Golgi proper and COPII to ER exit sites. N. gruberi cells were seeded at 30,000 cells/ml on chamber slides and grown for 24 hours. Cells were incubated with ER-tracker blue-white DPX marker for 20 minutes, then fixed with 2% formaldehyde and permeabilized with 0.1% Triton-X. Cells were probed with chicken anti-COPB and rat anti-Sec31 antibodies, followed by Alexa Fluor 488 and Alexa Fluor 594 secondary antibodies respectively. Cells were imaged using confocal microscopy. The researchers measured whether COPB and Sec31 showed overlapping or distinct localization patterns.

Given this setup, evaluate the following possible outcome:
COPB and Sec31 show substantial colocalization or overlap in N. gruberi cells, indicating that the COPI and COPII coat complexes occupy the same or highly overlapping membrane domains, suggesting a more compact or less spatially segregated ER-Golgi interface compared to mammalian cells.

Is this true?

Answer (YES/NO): NO